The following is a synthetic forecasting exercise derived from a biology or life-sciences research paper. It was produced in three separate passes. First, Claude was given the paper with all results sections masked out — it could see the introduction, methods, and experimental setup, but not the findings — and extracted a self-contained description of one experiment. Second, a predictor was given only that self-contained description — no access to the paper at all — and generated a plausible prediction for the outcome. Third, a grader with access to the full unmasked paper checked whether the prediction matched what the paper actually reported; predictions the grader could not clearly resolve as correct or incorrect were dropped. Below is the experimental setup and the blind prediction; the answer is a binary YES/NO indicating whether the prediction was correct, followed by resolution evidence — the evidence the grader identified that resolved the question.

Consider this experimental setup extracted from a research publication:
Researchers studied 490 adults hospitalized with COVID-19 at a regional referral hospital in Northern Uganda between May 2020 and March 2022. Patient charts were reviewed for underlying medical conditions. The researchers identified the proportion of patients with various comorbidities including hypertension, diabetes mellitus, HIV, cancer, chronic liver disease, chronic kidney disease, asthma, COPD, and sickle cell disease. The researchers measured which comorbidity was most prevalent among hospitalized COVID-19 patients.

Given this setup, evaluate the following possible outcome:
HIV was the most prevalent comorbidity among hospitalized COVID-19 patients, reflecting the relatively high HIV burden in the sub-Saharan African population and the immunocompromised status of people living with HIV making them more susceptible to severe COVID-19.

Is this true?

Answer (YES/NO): NO